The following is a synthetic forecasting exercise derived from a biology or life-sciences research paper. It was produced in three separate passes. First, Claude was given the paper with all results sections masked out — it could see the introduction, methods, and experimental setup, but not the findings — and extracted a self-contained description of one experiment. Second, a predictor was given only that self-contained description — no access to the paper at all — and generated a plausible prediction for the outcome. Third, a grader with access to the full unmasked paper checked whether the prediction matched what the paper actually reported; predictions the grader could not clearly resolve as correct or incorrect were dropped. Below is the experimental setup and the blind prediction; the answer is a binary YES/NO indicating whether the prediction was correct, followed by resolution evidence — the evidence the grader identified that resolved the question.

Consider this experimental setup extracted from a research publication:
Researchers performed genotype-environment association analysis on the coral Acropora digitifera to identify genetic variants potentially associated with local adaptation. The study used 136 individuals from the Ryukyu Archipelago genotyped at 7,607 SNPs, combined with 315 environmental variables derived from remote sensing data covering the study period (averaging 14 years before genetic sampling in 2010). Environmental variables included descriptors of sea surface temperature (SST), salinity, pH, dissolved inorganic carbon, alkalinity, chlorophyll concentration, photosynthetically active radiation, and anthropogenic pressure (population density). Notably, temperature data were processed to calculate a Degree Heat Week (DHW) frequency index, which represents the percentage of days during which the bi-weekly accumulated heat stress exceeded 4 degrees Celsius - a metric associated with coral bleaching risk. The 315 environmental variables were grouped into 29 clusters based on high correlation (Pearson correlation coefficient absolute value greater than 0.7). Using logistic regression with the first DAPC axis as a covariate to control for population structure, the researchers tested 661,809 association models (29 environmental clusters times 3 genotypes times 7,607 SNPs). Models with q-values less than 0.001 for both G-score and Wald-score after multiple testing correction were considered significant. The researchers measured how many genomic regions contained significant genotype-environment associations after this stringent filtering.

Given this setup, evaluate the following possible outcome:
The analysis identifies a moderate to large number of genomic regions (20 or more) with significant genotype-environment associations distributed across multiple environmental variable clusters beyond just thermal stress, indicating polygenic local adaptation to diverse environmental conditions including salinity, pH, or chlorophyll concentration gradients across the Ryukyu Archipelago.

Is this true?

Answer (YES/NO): NO